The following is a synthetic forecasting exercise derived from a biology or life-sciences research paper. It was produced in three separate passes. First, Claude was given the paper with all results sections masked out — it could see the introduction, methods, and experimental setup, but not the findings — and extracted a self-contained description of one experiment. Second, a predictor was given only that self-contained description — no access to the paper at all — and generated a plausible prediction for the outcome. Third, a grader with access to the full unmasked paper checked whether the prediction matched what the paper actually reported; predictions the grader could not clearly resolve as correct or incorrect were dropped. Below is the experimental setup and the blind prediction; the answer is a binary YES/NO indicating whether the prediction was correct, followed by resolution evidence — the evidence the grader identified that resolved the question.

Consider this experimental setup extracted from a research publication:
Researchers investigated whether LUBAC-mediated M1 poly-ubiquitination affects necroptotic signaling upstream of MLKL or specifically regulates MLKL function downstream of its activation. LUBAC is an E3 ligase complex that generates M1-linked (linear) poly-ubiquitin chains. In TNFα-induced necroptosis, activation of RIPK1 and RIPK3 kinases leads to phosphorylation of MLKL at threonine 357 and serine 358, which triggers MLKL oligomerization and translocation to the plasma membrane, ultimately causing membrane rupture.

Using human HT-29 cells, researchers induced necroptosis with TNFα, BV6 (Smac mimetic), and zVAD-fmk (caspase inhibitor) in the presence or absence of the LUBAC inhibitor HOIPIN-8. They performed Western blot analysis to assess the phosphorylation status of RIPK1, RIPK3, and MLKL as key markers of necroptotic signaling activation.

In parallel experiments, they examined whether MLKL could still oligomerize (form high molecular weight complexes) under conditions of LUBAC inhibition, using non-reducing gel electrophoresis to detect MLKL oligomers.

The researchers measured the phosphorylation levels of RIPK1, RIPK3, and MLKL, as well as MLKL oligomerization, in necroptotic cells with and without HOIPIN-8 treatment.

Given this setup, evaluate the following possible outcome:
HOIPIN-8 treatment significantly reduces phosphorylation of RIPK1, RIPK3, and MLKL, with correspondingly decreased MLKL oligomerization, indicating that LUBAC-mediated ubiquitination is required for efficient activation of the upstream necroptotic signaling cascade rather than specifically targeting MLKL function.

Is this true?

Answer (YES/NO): NO